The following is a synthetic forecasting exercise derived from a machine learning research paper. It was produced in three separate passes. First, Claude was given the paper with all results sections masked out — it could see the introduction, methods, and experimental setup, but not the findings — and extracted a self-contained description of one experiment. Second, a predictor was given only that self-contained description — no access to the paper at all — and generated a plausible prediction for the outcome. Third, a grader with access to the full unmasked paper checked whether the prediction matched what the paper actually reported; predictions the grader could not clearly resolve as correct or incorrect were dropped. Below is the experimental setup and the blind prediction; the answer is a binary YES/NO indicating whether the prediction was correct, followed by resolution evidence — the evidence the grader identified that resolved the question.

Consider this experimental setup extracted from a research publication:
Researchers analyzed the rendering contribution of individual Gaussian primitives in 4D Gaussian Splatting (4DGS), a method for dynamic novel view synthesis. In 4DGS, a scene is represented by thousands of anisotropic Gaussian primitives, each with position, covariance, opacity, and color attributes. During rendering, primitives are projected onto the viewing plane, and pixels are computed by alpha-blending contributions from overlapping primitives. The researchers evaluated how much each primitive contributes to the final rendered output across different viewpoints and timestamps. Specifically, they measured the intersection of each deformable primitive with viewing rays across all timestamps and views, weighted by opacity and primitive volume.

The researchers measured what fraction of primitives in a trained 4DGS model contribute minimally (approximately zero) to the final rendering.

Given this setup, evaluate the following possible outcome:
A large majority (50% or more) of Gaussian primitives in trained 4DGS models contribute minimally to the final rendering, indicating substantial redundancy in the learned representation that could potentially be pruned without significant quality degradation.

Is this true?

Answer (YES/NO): YES